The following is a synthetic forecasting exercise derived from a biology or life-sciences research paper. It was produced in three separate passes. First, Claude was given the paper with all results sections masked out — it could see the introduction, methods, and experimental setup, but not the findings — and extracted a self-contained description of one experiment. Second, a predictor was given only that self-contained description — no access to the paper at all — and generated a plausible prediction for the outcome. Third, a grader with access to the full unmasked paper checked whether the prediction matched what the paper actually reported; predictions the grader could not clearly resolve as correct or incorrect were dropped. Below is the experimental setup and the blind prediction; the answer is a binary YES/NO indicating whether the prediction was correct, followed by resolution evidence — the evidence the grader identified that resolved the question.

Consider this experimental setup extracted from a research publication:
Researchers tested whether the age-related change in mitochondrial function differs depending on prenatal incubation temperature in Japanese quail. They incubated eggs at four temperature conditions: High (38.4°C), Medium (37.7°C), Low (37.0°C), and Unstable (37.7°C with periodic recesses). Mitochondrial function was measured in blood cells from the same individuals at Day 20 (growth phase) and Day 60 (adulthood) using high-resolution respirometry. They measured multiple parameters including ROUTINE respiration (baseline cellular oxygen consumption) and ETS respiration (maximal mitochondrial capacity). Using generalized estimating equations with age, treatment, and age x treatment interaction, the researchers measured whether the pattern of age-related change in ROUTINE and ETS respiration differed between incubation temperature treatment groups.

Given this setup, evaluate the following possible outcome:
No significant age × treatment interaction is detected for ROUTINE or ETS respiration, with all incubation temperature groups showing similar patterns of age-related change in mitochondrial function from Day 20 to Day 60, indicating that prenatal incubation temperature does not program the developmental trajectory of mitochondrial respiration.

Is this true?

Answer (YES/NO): NO